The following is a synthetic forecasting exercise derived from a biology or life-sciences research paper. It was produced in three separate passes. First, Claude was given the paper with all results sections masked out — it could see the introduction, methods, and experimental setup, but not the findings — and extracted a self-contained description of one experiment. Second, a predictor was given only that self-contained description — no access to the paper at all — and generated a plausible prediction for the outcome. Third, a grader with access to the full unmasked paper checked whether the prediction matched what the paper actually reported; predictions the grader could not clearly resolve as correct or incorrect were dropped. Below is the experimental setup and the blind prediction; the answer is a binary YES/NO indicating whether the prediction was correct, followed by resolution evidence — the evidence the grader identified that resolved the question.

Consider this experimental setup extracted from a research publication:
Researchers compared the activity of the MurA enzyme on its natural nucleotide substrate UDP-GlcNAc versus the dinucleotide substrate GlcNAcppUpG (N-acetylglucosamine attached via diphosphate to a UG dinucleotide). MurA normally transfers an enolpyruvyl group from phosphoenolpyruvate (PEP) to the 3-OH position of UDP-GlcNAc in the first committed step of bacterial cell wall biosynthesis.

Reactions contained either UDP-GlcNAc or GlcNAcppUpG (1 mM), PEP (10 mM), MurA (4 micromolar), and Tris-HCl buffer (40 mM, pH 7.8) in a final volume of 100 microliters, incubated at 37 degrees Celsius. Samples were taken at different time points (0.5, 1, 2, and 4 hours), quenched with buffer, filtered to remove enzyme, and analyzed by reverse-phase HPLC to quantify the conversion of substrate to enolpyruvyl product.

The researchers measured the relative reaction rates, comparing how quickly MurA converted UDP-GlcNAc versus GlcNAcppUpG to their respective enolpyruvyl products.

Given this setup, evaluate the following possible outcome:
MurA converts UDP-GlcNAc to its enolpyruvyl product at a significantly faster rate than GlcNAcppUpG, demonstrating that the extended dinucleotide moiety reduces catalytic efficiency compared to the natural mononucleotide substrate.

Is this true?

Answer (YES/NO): YES